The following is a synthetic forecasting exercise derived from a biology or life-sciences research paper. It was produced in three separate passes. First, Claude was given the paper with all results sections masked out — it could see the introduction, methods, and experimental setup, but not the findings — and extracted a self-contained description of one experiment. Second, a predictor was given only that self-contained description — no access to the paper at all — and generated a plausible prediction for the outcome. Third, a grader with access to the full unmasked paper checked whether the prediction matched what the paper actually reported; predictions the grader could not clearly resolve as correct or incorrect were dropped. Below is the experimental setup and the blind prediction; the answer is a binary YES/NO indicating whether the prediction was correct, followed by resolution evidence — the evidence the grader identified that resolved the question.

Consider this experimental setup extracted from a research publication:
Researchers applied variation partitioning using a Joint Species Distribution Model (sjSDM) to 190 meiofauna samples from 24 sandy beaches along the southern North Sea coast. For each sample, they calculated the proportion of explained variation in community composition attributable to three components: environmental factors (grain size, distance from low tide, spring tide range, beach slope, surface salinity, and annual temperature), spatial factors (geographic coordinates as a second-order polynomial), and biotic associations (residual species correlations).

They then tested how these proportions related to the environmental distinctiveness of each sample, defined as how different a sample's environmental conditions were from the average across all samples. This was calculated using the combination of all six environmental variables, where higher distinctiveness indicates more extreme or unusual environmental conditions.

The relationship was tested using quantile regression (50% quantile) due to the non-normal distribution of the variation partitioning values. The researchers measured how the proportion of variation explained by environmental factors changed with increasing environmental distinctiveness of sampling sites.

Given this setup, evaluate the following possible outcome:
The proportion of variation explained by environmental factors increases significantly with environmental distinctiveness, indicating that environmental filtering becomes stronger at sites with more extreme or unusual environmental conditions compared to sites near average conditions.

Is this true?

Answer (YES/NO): YES